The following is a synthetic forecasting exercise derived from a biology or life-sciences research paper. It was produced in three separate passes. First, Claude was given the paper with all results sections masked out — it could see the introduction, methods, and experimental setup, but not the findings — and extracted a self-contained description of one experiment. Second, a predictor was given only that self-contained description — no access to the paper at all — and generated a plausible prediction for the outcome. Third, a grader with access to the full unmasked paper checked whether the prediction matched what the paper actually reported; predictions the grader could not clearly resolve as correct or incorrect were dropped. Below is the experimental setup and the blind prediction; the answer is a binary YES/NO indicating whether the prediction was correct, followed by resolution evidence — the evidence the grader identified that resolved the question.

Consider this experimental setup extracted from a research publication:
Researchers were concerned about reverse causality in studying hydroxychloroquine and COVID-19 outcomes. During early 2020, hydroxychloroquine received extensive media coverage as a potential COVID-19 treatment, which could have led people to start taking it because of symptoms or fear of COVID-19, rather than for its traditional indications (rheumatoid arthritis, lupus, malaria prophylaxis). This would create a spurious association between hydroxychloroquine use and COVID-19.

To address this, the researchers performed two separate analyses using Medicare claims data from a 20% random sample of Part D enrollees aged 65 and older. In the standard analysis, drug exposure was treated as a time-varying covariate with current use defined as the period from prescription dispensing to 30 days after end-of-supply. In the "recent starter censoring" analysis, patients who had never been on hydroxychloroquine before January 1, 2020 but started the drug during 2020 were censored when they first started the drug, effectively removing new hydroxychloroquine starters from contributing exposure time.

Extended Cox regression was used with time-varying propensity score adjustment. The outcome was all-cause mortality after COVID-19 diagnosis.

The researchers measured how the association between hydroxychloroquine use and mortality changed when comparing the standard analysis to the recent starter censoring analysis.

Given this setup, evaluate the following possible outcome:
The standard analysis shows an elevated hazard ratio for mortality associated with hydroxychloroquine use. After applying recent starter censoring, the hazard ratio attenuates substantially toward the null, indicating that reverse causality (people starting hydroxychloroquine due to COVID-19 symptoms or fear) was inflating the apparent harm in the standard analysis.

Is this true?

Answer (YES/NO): YES